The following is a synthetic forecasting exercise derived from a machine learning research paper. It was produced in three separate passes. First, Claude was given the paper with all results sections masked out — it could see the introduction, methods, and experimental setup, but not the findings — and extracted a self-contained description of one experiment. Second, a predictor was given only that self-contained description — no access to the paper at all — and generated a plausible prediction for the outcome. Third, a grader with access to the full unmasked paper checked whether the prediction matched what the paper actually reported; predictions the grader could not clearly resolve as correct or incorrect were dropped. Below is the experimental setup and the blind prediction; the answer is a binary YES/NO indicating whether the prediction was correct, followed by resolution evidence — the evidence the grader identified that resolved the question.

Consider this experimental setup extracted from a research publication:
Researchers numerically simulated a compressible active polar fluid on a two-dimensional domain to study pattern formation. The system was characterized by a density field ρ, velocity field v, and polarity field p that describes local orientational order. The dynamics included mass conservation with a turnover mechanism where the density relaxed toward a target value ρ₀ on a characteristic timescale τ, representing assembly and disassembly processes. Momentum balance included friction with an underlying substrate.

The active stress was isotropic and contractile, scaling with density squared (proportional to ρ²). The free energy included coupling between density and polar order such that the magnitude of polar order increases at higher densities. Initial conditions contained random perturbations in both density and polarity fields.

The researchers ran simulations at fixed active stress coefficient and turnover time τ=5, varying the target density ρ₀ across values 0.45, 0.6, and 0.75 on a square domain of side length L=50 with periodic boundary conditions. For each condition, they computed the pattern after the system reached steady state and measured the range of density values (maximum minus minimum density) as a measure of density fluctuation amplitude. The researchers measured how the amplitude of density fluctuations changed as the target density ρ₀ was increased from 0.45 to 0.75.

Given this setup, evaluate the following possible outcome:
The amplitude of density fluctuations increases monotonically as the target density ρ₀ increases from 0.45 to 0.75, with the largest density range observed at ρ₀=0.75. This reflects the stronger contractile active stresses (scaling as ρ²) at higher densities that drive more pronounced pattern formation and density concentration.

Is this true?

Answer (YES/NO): NO